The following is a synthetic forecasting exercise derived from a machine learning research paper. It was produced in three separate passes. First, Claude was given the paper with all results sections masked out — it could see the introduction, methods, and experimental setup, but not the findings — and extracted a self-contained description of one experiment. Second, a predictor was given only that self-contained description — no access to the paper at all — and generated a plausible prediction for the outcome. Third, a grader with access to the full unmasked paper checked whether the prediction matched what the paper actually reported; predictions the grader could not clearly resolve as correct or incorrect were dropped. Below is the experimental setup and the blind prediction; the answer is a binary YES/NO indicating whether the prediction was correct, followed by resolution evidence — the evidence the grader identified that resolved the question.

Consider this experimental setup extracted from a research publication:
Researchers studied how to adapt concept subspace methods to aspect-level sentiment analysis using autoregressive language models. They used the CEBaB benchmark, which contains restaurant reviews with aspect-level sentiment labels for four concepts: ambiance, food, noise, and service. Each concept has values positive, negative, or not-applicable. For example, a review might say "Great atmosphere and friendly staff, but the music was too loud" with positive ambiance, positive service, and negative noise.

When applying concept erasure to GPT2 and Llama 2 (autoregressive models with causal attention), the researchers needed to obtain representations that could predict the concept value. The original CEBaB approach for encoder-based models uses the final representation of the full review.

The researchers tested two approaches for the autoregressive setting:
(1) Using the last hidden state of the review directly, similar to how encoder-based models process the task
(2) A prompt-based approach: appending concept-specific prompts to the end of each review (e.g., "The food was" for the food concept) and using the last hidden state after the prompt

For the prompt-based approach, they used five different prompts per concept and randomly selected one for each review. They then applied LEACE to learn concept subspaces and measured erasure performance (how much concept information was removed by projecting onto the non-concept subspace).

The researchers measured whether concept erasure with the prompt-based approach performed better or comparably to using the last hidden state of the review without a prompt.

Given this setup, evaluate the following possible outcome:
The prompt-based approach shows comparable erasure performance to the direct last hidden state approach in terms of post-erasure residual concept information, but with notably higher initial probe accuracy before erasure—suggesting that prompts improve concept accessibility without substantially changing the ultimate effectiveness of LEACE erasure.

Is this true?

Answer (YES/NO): NO